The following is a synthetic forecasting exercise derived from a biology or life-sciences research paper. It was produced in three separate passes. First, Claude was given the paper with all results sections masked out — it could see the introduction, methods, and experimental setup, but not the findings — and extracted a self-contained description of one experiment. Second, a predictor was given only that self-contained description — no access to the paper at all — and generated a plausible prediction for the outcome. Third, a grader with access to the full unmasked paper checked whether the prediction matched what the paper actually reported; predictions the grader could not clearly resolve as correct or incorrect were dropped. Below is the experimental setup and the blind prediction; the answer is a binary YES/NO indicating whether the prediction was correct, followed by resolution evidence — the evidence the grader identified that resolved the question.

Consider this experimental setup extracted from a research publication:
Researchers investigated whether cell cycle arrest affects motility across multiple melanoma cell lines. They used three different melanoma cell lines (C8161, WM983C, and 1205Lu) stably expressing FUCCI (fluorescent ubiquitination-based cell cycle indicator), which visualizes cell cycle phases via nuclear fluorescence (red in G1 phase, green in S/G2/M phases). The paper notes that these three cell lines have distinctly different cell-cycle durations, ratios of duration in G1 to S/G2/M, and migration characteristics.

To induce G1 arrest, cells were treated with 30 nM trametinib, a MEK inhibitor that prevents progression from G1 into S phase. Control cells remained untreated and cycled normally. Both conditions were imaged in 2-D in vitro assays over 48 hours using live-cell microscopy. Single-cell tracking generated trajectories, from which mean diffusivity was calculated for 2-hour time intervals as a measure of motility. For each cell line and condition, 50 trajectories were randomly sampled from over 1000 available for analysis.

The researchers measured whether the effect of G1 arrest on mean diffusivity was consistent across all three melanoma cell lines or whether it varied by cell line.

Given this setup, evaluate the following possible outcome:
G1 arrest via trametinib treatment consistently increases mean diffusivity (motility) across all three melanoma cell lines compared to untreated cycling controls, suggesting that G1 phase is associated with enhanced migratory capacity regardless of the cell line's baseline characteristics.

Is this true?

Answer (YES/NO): NO